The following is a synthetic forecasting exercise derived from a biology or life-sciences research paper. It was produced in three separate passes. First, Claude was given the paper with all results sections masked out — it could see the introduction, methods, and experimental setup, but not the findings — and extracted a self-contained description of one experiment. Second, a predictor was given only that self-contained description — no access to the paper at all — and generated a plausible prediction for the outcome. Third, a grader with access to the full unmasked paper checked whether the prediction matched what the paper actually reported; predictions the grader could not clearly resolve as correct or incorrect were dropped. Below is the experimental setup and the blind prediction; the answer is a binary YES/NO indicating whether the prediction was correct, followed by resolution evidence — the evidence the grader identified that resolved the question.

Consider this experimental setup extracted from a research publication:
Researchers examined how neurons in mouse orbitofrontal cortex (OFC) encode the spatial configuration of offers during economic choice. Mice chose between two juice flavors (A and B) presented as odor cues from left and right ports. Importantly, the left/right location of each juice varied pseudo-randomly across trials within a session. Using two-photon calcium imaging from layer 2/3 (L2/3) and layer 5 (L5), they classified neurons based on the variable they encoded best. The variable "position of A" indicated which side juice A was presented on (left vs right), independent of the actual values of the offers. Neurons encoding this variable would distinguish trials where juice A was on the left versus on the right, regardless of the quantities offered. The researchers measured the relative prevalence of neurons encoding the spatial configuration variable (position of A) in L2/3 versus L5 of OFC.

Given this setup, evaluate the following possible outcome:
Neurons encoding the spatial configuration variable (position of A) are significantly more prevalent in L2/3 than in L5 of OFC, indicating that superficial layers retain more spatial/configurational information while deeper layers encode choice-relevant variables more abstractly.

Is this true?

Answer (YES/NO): NO